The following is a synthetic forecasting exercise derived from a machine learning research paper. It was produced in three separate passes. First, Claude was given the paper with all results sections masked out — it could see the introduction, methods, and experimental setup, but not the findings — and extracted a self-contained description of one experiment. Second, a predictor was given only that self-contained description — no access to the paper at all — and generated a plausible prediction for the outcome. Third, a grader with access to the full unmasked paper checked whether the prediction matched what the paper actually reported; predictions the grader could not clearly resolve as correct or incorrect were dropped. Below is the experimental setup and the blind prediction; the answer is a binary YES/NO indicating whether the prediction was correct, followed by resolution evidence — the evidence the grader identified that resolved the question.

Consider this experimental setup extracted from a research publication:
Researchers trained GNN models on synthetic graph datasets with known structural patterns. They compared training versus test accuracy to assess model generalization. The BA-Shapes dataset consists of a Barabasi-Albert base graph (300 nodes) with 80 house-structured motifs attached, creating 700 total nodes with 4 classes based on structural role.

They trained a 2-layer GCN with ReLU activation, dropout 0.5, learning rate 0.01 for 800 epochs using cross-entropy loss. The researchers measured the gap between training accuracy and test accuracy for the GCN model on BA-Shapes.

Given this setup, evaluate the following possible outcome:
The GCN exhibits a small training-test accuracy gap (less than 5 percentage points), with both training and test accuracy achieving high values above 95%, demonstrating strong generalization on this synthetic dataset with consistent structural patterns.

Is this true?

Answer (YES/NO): NO